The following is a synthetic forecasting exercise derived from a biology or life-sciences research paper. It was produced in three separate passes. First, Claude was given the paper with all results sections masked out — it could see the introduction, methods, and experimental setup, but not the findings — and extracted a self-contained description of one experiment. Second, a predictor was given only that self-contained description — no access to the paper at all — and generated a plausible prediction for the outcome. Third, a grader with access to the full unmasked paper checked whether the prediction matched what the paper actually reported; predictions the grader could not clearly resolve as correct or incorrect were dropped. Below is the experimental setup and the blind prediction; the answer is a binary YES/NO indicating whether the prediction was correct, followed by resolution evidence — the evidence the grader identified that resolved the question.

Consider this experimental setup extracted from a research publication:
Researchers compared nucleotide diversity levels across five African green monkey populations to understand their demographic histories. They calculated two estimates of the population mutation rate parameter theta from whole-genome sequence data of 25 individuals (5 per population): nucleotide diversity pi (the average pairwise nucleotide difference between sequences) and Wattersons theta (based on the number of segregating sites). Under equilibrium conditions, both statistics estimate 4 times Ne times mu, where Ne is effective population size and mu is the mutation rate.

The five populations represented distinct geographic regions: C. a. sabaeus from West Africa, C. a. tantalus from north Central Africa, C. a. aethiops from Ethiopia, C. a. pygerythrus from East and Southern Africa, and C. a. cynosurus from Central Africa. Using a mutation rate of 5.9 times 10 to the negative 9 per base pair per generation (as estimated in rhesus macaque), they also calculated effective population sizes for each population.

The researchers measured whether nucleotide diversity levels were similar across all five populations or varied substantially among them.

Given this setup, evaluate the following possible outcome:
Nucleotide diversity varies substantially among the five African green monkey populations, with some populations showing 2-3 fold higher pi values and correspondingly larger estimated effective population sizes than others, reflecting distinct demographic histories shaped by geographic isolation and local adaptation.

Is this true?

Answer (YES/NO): NO